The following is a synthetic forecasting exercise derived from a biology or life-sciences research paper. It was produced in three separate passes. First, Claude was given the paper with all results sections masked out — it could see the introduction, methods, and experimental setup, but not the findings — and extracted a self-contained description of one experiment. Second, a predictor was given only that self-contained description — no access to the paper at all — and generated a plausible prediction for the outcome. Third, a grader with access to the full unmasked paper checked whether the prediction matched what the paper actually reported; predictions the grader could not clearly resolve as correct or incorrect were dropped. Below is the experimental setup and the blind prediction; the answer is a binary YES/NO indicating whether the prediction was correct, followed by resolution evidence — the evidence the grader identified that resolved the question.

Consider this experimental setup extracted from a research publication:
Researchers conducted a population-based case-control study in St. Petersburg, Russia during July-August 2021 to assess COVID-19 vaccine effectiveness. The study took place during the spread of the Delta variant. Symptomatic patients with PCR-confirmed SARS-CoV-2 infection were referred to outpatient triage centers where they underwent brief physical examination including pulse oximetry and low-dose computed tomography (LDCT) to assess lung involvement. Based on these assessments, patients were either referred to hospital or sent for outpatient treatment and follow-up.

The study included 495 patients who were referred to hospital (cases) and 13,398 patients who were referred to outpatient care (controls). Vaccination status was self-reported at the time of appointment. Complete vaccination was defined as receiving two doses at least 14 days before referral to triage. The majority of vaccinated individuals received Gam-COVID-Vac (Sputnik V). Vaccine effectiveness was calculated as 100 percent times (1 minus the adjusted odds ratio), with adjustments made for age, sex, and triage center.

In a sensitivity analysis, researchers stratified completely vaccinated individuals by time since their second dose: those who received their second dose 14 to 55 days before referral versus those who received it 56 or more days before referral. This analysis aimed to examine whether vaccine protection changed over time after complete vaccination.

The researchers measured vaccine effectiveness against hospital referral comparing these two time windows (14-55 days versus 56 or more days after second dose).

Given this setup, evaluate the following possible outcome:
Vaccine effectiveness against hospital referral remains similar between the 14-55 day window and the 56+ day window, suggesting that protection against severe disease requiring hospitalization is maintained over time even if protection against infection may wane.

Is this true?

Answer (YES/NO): NO